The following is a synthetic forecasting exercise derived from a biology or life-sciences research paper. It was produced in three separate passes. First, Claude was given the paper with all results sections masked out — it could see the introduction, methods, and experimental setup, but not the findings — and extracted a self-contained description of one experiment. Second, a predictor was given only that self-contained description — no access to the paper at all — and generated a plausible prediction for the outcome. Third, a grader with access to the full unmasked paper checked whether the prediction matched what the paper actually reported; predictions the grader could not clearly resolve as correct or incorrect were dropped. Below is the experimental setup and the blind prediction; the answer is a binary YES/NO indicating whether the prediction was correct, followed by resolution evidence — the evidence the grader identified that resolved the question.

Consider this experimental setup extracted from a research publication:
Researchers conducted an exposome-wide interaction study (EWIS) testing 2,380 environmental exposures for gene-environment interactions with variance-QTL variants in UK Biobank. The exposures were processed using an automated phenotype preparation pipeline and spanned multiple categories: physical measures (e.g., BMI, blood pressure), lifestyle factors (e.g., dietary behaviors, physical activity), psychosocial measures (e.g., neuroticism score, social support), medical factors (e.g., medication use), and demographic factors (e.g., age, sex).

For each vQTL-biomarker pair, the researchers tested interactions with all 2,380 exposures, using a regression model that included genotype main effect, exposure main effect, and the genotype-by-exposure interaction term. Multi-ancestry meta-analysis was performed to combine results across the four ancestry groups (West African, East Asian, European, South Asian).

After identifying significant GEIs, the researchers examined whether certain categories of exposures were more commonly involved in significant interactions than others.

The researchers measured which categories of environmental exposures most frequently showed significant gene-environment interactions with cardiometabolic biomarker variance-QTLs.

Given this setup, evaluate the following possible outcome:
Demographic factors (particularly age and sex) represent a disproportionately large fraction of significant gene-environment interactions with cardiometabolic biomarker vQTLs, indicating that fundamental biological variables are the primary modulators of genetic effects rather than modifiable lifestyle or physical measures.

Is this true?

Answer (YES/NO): NO